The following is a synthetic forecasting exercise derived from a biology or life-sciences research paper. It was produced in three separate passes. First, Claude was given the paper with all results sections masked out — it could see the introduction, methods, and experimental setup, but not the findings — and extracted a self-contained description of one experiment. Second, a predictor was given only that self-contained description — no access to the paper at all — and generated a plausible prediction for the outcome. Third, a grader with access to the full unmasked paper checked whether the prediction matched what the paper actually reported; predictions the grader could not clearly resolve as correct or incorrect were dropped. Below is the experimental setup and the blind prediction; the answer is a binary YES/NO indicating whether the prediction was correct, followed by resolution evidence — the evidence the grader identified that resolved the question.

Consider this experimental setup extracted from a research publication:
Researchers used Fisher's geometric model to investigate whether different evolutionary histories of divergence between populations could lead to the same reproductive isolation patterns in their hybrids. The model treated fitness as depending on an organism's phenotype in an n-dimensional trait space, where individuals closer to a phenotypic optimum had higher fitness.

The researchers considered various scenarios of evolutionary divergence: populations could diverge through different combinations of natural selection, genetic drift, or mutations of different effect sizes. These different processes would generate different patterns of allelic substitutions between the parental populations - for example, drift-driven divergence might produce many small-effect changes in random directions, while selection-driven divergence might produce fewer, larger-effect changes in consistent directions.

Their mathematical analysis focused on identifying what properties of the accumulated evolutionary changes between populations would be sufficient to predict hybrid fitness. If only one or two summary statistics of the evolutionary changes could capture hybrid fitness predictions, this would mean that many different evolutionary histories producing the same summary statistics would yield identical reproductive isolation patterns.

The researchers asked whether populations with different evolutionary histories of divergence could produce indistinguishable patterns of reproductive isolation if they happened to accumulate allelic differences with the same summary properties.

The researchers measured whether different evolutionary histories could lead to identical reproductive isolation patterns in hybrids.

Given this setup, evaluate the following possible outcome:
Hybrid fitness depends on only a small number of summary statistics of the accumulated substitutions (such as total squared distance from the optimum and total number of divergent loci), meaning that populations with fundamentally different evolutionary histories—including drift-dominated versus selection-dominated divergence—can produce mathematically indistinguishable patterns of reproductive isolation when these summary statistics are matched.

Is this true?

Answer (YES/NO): YES